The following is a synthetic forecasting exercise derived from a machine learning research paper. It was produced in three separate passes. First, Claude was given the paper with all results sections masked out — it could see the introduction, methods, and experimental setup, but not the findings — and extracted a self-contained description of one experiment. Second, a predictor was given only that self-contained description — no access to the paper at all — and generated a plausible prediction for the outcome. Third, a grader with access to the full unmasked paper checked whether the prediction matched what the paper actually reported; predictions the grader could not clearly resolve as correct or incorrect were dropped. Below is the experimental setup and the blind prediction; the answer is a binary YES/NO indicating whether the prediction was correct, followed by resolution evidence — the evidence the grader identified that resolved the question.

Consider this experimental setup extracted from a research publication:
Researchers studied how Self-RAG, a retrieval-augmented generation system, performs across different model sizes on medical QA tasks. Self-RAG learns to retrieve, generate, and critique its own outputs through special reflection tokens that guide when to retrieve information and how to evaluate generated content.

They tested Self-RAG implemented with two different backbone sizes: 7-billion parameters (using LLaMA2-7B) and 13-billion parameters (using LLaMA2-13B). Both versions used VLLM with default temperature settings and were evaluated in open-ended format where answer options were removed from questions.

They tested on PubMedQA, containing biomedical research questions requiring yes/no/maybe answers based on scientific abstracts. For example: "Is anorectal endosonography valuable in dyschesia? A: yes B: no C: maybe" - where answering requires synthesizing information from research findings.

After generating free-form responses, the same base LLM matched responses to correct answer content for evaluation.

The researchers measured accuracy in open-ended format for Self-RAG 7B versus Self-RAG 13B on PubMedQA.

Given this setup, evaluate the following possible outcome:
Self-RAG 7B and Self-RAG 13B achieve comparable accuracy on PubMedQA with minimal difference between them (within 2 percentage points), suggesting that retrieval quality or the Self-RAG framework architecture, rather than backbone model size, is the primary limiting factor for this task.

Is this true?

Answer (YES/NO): NO